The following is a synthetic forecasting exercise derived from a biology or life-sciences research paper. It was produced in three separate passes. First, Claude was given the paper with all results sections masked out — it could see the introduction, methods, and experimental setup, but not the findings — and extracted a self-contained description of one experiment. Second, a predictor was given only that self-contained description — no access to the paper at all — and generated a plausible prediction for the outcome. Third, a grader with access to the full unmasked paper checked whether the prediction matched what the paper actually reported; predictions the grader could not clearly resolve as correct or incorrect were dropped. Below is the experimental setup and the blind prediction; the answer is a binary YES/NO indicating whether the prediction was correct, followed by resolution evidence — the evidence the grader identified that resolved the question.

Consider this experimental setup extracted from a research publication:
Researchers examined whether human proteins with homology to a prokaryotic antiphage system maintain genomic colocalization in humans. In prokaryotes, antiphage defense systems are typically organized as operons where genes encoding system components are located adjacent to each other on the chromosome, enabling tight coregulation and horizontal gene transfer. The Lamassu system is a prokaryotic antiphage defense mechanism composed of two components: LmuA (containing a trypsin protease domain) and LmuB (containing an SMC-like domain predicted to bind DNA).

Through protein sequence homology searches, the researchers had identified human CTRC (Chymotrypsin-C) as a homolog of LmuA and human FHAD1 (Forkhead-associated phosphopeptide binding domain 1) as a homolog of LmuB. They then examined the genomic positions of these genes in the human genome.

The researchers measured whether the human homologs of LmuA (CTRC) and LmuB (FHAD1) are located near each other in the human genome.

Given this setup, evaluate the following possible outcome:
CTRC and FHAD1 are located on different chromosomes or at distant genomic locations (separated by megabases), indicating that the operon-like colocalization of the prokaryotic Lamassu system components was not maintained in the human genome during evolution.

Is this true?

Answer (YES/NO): NO